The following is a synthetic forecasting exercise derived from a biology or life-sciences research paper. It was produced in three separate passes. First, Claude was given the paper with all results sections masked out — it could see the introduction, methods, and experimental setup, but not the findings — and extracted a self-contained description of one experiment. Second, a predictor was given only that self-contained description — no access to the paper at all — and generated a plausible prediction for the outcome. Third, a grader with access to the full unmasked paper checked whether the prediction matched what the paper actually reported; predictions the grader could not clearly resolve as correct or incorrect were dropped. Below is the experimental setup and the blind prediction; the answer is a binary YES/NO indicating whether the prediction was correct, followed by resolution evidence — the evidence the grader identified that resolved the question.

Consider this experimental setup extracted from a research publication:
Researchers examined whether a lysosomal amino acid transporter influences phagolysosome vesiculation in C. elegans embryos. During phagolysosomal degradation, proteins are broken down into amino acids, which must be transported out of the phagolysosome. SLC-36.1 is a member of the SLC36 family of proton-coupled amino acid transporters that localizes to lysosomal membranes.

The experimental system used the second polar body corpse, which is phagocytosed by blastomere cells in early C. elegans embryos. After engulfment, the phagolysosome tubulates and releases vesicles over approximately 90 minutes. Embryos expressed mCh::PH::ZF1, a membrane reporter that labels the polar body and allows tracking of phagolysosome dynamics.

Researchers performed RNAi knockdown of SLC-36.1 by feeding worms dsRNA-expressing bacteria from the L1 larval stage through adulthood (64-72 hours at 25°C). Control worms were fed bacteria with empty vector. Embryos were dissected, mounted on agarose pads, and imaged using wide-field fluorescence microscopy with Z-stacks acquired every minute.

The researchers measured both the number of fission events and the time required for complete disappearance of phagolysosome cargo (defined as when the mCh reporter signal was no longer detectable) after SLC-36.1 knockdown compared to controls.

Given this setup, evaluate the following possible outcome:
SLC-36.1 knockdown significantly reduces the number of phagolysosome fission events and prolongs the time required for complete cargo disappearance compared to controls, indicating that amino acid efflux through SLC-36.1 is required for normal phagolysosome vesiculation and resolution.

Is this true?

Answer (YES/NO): YES